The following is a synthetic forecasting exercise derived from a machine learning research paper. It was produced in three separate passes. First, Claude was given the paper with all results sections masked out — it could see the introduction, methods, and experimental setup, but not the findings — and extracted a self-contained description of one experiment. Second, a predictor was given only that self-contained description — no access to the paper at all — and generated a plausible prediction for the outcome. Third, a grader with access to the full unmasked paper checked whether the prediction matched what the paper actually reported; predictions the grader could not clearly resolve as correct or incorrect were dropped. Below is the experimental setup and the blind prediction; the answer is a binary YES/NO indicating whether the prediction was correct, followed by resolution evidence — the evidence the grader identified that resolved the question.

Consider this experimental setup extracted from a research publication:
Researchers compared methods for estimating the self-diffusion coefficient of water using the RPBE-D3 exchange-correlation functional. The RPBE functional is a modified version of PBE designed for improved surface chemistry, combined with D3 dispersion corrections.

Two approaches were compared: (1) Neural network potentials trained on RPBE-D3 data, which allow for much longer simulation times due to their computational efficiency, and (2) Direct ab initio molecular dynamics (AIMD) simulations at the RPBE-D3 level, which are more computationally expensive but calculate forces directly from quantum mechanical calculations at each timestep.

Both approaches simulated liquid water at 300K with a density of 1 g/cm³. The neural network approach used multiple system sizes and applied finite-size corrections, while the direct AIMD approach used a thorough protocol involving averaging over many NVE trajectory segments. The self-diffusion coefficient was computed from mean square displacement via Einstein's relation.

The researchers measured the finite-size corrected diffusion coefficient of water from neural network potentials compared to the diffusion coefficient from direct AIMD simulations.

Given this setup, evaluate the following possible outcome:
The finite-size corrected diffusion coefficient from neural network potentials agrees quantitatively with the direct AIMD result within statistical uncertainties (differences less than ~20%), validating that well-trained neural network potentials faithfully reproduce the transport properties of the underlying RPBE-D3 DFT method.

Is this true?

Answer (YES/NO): NO